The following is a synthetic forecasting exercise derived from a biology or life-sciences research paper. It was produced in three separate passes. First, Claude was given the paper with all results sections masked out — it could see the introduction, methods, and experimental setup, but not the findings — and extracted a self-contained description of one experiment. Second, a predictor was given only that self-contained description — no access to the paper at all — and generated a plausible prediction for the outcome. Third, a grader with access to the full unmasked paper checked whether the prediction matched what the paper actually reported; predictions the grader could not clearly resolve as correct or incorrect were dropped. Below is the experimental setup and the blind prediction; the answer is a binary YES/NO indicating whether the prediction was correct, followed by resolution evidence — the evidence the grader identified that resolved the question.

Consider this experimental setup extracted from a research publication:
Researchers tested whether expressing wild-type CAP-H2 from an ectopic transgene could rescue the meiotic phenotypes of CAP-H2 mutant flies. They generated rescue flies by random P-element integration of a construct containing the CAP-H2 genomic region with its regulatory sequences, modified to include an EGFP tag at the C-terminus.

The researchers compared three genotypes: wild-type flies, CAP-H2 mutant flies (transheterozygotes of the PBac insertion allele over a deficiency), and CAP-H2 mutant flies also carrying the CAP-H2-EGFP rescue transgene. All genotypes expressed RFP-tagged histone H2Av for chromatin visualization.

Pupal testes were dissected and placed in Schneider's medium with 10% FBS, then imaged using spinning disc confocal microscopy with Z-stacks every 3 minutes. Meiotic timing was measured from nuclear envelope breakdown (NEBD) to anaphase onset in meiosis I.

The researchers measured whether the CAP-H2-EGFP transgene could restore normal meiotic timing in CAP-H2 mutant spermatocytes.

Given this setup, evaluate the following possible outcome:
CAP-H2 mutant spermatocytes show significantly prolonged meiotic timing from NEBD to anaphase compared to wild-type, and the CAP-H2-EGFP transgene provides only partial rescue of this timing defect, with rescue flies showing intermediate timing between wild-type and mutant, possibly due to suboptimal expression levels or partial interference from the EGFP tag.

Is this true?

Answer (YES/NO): NO